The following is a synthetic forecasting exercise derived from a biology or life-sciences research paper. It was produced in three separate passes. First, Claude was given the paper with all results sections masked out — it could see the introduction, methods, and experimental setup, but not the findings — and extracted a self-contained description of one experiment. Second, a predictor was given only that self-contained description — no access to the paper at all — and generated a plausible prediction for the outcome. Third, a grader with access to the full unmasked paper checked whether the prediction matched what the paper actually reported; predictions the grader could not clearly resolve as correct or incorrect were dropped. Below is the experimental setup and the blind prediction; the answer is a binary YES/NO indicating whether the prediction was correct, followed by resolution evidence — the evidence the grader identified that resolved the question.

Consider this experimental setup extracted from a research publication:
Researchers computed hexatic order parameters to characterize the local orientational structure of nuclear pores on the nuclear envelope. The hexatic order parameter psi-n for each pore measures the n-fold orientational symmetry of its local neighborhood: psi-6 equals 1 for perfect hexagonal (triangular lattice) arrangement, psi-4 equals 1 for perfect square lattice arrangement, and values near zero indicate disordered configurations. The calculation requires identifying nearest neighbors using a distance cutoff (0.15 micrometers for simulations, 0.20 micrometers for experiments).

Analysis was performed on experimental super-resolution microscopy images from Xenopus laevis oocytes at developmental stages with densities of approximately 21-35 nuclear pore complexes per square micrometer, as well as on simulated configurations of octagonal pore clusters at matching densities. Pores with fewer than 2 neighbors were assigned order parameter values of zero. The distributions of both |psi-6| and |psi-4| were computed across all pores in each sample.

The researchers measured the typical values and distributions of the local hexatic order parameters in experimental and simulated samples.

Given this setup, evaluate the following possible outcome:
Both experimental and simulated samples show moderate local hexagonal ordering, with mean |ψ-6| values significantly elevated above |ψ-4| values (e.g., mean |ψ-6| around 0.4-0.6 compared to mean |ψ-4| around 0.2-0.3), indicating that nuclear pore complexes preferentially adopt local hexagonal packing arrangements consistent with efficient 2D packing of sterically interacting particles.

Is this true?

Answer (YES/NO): NO